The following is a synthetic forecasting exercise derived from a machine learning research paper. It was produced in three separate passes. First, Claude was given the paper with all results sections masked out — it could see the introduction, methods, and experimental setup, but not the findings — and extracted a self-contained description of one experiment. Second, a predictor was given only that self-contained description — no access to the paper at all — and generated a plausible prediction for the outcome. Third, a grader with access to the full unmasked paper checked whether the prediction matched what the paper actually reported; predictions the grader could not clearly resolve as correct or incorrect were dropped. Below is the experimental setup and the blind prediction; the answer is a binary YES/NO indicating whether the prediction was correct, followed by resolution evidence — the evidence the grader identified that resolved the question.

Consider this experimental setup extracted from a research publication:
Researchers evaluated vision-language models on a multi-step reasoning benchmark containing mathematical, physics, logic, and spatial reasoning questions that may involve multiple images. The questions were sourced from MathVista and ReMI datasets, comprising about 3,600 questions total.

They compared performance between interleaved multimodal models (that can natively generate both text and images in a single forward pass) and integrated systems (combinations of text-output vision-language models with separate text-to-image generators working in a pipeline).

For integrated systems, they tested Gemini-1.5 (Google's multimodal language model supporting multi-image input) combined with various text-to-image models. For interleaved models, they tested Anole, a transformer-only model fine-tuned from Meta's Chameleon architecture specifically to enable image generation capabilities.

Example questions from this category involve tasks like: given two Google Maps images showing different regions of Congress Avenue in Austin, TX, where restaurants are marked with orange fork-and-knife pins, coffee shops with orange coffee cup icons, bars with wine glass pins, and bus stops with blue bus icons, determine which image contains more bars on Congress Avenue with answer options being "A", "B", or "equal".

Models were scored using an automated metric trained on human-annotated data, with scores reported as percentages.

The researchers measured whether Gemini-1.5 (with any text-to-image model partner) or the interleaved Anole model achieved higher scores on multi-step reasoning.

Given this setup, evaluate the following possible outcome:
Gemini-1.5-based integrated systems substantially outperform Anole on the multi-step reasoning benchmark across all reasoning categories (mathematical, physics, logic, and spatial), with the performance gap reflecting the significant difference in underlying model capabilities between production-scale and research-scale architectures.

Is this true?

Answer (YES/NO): NO